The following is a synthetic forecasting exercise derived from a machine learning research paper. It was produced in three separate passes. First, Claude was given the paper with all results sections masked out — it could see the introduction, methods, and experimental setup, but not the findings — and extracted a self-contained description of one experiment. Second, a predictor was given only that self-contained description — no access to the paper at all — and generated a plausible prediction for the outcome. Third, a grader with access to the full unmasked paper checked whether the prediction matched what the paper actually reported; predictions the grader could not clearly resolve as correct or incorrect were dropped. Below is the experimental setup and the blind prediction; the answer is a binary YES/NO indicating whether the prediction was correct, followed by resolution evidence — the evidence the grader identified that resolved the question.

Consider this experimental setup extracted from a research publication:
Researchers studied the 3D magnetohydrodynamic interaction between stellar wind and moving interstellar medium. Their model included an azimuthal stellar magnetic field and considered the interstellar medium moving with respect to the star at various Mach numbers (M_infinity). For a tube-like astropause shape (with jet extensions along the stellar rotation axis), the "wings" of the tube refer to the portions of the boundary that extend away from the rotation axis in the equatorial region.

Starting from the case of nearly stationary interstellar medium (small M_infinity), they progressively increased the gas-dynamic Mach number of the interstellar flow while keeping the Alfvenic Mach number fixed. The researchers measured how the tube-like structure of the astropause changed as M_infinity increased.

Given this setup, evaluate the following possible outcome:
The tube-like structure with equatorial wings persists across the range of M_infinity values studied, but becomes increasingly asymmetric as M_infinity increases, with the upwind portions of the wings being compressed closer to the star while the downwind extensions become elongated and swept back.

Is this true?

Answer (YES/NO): NO